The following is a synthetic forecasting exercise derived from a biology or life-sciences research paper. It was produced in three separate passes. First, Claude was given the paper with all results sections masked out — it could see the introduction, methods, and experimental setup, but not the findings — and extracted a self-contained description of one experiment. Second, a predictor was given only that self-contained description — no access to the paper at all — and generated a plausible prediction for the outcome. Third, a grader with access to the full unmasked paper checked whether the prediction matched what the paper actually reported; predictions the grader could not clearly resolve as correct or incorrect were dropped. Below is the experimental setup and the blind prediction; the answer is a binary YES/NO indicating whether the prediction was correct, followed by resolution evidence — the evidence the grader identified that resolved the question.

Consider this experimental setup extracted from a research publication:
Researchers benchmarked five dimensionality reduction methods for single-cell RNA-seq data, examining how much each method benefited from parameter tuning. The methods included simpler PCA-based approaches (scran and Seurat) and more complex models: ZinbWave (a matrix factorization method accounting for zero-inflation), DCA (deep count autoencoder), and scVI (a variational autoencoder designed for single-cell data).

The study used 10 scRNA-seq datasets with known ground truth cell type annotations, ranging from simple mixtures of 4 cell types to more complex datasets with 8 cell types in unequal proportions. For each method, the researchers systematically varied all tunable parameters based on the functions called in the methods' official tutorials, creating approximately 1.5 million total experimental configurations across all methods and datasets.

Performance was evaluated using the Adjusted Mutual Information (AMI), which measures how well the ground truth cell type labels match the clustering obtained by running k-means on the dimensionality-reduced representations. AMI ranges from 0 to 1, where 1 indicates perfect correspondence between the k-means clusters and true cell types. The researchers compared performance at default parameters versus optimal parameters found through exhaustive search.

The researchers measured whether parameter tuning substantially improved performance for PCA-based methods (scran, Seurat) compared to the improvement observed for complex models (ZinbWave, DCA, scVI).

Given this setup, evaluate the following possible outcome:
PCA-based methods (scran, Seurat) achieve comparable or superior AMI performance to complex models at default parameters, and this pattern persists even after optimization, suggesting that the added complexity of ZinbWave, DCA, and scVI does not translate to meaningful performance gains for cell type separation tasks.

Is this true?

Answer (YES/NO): NO